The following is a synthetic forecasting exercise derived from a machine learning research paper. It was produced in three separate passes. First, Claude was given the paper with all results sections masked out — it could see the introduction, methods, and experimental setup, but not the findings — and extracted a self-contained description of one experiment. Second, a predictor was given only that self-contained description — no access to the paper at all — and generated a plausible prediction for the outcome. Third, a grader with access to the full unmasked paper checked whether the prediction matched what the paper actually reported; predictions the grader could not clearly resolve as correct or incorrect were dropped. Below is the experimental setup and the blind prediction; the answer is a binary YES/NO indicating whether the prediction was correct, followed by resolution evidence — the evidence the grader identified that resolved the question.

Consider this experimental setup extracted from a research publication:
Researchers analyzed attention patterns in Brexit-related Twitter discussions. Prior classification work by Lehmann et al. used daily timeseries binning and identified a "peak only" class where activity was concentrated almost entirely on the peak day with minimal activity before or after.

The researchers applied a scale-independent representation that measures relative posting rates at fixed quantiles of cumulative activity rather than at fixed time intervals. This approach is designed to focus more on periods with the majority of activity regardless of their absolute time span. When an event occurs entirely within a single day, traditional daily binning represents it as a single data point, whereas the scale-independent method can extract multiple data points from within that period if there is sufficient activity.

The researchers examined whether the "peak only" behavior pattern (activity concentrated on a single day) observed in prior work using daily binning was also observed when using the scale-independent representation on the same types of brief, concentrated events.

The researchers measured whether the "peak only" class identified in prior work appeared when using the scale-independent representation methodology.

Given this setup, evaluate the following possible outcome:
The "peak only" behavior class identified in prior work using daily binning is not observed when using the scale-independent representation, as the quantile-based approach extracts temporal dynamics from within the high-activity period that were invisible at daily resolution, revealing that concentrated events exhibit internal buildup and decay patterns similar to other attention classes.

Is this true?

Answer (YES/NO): YES